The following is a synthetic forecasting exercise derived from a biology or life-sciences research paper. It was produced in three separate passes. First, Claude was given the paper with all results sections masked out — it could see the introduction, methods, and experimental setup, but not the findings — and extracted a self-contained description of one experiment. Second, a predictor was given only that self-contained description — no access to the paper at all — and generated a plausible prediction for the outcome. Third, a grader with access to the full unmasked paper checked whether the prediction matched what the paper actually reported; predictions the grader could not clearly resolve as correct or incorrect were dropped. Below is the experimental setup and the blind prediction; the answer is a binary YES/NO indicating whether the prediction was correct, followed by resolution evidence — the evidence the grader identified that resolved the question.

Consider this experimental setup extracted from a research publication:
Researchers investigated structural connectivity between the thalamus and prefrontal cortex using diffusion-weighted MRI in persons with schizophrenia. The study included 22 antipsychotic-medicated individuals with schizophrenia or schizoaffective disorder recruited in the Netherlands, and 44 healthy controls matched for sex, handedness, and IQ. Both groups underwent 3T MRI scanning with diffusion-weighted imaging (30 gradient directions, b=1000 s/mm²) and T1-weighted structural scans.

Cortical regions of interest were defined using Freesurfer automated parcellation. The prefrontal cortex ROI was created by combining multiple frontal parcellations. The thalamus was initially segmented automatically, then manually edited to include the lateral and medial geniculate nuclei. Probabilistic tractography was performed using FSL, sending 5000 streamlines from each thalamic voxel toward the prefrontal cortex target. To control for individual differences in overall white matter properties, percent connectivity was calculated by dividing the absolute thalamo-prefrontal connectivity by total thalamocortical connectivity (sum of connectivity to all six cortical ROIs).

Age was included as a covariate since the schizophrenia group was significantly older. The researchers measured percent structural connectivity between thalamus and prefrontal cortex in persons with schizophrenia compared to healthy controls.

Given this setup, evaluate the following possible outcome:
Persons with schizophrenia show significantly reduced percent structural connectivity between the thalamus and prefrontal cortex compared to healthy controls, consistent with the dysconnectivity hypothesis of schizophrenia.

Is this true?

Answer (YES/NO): YES